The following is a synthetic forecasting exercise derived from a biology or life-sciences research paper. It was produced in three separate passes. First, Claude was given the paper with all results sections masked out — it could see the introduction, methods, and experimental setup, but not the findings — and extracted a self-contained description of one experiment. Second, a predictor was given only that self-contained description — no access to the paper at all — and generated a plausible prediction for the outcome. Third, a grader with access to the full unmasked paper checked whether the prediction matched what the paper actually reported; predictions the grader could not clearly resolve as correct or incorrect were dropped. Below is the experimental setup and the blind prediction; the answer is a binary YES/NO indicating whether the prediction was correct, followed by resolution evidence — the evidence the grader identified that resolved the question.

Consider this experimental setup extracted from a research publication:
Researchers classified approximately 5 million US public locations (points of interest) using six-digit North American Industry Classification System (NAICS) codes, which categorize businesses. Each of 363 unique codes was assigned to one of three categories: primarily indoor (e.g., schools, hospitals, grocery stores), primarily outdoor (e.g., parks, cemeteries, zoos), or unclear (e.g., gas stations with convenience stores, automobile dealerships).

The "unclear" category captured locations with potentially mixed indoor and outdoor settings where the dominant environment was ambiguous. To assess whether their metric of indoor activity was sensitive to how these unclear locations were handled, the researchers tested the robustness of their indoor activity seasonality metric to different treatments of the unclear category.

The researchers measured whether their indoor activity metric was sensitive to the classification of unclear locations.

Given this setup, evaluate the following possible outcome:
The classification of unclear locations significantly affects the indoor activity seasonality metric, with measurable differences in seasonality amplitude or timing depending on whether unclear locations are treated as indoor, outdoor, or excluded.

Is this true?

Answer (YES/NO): NO